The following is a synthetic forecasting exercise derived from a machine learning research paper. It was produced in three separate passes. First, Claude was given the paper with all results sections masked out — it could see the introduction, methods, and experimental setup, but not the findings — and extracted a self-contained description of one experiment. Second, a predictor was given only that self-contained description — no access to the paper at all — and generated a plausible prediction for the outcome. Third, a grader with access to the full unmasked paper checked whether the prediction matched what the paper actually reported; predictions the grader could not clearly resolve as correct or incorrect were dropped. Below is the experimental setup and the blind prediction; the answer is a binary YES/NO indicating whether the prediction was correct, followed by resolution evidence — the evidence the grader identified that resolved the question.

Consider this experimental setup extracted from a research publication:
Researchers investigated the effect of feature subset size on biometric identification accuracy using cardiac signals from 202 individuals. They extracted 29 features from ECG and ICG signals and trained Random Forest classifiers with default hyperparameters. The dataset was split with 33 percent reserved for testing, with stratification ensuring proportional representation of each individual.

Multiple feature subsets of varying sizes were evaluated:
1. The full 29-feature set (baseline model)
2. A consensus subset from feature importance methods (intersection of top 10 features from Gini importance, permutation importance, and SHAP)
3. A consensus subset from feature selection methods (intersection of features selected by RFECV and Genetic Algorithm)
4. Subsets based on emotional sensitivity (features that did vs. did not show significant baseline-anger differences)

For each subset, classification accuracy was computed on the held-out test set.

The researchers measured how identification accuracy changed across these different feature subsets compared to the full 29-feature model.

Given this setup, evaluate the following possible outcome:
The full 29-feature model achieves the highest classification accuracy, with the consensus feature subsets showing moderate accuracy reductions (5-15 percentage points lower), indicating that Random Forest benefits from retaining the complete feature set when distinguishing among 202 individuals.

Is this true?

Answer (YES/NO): NO